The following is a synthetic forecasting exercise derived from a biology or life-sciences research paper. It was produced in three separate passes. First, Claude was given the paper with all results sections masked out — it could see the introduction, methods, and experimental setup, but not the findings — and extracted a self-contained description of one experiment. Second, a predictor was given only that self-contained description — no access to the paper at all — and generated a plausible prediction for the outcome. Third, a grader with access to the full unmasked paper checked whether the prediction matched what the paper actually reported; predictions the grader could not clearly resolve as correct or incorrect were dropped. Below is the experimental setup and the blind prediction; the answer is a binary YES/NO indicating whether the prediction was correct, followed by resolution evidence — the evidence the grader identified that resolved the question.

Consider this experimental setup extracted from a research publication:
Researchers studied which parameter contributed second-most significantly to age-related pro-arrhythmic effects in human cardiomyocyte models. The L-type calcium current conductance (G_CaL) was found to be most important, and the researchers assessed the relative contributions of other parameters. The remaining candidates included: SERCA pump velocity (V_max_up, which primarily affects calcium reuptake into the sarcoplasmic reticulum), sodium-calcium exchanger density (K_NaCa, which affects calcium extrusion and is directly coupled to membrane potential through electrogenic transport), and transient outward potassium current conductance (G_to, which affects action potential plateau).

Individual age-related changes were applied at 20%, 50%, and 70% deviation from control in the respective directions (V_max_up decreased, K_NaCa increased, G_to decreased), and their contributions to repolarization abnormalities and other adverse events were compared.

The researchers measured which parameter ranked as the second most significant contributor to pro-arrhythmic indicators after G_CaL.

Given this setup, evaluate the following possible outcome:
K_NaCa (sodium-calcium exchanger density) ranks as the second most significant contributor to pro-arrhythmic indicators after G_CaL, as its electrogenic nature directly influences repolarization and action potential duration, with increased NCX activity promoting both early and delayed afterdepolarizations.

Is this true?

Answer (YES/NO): NO